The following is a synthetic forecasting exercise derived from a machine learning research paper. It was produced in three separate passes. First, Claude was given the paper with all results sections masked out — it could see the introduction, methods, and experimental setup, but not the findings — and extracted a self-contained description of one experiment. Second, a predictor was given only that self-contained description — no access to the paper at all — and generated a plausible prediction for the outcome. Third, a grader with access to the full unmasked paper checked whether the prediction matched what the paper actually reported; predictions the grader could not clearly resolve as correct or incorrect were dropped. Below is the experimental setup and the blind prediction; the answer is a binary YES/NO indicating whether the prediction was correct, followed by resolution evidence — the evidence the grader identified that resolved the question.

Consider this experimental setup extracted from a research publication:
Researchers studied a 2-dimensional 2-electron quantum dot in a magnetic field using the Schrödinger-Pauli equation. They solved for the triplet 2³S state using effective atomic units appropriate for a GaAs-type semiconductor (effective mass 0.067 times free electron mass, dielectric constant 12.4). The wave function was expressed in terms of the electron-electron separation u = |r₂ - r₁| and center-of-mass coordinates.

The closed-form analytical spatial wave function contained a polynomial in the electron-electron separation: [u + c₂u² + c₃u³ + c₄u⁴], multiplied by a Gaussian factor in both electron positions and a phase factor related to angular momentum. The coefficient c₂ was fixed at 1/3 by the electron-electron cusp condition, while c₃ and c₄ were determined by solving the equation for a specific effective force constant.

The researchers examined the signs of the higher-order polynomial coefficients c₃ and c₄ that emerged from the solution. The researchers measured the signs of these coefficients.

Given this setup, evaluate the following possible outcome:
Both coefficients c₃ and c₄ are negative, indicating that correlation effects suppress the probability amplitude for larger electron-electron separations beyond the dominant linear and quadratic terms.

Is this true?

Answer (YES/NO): YES